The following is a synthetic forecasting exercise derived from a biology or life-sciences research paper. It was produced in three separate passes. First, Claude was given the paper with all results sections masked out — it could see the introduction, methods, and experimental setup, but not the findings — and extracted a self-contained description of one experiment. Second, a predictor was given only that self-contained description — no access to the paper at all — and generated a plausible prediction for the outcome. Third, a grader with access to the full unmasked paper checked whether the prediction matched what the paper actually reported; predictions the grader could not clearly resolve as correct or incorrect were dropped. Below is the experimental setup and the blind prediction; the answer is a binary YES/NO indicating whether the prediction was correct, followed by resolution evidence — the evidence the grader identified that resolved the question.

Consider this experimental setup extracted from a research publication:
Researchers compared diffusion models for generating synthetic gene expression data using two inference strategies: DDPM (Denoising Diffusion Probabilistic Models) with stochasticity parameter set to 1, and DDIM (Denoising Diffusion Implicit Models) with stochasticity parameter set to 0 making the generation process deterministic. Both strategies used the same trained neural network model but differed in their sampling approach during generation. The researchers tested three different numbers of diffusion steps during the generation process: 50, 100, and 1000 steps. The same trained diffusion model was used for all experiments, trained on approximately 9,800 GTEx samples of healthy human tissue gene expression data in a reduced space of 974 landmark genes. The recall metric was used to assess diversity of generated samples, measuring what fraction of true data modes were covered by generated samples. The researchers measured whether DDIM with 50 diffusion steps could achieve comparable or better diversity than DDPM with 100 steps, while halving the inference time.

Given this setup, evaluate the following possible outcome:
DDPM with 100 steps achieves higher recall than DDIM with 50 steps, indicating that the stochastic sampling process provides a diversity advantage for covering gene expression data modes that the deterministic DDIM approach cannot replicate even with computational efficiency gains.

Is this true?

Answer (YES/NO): NO